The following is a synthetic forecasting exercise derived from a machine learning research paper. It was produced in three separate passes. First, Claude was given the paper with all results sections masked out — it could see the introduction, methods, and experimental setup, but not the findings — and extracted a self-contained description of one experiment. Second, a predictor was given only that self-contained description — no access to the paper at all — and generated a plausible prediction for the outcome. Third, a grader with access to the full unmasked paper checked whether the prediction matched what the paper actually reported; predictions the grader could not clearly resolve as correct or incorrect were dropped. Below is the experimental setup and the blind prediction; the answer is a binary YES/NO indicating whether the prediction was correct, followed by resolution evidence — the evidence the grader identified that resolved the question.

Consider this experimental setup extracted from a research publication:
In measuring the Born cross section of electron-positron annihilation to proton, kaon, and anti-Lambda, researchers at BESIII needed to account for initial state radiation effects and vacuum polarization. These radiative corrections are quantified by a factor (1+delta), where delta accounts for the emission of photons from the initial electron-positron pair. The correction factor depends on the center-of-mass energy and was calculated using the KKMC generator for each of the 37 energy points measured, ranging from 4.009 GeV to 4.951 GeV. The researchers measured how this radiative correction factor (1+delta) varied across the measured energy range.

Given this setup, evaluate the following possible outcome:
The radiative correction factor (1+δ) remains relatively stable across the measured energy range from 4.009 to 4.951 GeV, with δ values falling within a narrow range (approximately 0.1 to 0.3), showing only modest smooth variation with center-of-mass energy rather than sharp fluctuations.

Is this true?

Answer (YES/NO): NO